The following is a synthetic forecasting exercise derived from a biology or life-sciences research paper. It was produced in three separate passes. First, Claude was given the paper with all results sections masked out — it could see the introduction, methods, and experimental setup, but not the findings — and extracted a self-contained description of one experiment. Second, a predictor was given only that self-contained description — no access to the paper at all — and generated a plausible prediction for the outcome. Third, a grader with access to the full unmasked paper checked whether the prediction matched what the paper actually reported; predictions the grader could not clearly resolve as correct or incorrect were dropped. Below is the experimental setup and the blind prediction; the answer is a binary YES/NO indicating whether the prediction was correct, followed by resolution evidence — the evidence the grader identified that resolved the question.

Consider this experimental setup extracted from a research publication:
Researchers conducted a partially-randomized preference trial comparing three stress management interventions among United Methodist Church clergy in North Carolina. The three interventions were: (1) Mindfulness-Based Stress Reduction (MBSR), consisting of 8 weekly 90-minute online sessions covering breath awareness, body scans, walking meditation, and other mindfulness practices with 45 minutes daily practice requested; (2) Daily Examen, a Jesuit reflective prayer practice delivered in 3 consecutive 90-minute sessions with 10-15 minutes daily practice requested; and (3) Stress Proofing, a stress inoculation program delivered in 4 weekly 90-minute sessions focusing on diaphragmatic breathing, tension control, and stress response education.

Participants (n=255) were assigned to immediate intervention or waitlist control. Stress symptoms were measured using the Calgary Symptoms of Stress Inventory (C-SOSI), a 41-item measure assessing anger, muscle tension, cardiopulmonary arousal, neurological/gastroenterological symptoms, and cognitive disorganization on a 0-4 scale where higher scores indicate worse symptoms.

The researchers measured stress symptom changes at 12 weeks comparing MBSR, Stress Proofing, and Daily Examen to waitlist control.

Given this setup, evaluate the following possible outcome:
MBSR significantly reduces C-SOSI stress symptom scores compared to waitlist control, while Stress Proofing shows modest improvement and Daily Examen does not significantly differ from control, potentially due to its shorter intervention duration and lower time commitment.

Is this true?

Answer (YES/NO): NO